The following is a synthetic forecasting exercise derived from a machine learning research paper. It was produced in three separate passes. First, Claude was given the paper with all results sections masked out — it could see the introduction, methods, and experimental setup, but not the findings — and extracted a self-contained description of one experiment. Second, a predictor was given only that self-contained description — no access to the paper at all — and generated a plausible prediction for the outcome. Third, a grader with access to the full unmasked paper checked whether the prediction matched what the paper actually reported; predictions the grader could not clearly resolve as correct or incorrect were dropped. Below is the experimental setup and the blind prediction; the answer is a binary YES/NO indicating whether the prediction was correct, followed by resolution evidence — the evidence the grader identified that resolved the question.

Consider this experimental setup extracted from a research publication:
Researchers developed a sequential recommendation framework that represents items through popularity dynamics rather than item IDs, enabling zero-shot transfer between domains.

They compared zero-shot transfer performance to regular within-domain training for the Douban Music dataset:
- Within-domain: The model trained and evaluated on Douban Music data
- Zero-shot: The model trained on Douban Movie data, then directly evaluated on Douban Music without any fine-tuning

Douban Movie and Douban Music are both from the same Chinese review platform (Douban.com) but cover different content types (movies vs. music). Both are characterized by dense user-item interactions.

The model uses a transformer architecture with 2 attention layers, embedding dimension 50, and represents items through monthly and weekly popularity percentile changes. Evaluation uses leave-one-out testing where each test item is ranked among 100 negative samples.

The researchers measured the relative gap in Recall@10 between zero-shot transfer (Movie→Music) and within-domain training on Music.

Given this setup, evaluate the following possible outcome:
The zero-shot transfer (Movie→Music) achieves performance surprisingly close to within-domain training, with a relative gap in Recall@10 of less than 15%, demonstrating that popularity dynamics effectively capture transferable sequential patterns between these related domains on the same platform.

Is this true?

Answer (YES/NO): YES